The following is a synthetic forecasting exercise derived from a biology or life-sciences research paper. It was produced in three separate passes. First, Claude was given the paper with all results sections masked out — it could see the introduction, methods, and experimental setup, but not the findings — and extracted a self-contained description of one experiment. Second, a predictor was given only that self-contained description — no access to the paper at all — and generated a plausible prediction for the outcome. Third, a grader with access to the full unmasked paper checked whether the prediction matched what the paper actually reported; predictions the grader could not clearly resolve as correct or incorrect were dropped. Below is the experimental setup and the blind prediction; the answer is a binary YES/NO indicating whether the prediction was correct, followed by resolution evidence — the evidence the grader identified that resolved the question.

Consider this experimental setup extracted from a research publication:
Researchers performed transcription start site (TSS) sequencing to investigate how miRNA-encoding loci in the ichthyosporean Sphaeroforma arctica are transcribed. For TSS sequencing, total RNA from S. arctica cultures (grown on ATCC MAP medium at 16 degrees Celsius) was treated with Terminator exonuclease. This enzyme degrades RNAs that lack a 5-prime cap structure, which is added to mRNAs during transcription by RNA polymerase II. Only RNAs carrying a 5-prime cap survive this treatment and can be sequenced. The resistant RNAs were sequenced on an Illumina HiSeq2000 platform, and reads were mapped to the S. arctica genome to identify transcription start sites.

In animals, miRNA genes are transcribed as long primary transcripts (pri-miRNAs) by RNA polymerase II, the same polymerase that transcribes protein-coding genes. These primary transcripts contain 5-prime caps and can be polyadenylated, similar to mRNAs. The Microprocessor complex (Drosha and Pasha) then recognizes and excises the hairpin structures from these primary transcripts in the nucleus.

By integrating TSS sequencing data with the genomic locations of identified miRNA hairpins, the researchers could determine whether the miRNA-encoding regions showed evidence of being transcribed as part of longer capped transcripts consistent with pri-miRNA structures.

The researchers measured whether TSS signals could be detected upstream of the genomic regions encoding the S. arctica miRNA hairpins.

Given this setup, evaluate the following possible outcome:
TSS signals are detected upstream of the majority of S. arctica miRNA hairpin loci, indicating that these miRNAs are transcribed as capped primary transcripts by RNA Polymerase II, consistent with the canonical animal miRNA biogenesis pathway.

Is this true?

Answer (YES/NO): YES